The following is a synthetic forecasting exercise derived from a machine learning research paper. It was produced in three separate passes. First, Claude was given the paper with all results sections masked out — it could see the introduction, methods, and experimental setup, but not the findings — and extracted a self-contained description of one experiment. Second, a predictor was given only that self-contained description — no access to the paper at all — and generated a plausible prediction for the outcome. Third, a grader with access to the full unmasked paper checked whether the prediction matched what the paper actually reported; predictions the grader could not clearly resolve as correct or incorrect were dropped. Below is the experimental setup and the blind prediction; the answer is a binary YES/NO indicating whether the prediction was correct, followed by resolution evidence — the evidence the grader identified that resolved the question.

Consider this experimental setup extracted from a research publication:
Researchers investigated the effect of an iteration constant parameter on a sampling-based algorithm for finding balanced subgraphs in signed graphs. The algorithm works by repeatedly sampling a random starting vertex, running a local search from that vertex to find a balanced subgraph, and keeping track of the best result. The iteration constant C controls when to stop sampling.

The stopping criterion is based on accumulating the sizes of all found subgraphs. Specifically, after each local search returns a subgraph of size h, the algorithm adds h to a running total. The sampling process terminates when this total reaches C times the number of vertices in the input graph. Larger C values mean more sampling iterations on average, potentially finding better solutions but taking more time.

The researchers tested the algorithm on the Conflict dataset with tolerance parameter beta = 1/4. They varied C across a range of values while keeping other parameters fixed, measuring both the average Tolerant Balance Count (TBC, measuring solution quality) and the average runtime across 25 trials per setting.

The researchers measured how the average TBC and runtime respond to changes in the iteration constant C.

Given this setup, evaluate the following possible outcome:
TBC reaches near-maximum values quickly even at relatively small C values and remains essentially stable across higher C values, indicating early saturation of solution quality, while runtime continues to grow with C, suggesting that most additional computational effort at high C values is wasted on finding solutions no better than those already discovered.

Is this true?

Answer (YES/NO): NO